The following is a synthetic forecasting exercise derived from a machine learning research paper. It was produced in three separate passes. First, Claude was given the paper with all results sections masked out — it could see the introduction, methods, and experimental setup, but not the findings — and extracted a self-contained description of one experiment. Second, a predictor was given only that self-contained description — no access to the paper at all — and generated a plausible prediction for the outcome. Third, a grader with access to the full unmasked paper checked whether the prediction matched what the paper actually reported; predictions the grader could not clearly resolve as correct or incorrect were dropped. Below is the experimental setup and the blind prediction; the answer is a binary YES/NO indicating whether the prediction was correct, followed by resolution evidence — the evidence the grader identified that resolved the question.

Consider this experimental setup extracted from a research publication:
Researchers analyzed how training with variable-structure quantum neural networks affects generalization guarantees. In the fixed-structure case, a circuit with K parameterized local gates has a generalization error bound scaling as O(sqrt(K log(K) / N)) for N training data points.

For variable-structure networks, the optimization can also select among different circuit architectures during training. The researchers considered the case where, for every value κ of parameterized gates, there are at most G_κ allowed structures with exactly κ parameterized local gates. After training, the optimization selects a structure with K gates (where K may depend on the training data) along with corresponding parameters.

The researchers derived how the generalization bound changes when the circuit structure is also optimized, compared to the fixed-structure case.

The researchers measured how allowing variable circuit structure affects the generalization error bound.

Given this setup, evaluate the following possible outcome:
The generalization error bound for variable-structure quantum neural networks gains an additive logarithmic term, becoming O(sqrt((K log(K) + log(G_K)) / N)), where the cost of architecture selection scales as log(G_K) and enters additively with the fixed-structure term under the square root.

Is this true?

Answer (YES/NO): NO